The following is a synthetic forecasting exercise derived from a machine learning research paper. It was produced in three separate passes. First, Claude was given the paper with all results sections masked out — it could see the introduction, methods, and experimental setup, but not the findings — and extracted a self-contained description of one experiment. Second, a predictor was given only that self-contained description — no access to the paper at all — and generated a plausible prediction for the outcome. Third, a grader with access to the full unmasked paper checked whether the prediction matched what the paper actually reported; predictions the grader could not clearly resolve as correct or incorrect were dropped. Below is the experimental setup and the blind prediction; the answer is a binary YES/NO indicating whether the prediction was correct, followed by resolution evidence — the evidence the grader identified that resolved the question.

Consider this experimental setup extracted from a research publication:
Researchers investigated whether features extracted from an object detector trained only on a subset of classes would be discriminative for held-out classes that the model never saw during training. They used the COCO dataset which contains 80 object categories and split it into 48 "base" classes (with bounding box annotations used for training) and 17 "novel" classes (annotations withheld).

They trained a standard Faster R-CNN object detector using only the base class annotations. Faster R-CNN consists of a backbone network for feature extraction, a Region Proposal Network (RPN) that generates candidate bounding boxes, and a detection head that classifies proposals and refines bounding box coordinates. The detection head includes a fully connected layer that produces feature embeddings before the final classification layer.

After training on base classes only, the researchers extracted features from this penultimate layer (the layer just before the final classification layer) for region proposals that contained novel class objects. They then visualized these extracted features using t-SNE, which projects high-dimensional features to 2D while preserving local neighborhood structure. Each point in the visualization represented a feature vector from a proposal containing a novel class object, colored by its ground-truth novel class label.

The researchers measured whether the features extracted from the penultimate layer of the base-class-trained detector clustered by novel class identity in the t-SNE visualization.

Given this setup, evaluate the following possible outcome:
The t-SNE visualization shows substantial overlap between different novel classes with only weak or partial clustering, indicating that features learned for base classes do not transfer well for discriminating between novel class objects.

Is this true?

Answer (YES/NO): NO